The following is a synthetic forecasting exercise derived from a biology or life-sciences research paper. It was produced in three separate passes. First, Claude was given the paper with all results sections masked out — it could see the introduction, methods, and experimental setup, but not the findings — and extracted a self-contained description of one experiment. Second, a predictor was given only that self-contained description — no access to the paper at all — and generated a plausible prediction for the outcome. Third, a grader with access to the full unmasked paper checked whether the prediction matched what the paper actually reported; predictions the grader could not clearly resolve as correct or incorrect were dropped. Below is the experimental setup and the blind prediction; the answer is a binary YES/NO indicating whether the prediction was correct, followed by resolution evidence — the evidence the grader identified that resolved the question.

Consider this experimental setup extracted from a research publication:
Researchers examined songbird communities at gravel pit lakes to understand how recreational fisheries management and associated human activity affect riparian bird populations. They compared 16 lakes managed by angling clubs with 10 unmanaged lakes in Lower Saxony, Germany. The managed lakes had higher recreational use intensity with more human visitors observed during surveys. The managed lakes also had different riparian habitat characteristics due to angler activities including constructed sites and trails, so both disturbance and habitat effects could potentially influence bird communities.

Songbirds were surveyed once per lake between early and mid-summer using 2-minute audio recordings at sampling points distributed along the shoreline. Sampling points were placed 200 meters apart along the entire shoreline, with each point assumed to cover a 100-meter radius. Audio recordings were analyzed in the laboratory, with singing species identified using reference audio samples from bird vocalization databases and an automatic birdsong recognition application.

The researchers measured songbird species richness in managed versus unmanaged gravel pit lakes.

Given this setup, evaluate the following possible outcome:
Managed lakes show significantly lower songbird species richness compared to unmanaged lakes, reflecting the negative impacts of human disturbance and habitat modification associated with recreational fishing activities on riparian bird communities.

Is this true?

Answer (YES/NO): NO